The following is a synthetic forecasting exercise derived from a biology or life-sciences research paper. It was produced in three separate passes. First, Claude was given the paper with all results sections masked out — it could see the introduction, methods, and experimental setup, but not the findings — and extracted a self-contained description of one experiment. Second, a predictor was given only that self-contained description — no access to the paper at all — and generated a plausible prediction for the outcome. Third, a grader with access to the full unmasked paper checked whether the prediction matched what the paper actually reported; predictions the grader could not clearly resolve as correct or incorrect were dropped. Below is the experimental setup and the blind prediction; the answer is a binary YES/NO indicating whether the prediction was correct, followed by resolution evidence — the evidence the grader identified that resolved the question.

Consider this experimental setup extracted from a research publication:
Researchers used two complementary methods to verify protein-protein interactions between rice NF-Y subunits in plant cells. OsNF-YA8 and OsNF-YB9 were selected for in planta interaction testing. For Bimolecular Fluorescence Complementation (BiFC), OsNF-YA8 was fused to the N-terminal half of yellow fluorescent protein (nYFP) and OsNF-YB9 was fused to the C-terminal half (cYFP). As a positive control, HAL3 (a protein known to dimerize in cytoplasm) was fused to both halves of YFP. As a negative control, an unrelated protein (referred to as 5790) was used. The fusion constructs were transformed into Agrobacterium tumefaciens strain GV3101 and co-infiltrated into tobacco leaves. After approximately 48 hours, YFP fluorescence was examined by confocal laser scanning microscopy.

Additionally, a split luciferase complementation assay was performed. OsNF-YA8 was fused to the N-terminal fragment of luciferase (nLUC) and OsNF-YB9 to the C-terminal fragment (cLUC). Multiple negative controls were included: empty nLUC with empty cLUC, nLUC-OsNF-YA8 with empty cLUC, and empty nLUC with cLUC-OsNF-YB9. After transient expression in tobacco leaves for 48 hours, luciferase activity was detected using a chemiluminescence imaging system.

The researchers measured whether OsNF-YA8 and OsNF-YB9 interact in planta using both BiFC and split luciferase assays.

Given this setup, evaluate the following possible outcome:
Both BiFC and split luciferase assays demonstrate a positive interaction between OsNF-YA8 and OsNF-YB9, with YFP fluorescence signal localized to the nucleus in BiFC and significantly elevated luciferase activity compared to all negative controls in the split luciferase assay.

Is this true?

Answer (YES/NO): YES